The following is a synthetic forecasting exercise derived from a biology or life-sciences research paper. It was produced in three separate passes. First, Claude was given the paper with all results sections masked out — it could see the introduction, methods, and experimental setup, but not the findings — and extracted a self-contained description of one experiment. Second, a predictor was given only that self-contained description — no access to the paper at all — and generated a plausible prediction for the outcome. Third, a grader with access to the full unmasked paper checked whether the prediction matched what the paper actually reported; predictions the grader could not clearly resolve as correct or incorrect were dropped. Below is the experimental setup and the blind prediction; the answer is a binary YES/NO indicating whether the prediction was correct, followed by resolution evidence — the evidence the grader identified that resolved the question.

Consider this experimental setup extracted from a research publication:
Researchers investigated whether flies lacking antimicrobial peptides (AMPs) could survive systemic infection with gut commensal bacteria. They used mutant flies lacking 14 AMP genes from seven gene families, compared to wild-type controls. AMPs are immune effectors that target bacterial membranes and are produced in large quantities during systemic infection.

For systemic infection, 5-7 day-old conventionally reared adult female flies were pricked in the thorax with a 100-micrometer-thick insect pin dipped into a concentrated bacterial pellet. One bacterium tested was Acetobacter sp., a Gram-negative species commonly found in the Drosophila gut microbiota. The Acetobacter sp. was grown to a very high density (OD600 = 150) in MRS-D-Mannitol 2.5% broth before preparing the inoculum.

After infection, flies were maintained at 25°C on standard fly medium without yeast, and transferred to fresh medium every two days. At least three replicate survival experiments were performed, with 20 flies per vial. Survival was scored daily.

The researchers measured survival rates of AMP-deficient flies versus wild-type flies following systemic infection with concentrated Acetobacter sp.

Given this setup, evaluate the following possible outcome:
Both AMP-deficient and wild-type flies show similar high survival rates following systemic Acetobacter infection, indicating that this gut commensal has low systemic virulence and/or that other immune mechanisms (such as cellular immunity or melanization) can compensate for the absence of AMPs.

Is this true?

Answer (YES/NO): NO